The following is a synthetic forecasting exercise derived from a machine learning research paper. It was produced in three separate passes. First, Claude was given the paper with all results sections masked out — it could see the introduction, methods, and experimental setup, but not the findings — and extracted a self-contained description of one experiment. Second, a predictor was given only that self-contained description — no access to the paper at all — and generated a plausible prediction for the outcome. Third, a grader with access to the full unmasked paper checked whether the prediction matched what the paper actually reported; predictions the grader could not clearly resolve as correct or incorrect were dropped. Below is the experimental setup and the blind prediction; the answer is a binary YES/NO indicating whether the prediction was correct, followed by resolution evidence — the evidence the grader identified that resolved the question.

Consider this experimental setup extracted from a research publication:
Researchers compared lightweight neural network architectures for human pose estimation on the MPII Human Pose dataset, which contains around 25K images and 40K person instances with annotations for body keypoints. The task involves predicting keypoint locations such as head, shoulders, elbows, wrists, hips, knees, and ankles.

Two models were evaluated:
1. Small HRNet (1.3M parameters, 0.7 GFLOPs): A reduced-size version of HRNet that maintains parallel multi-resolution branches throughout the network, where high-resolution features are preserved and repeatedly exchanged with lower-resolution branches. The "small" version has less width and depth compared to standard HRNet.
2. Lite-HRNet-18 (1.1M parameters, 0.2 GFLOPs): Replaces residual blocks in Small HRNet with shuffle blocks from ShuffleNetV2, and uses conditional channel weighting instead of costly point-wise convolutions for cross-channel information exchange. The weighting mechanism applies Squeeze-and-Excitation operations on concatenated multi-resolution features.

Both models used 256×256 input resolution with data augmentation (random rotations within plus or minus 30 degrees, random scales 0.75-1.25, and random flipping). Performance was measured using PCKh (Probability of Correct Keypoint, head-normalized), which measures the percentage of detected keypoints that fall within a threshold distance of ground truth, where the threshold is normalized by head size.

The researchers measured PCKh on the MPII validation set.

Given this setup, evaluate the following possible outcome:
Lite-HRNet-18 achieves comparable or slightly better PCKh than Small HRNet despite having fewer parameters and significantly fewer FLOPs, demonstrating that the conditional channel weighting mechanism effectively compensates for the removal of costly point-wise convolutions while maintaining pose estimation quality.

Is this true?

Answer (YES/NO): NO